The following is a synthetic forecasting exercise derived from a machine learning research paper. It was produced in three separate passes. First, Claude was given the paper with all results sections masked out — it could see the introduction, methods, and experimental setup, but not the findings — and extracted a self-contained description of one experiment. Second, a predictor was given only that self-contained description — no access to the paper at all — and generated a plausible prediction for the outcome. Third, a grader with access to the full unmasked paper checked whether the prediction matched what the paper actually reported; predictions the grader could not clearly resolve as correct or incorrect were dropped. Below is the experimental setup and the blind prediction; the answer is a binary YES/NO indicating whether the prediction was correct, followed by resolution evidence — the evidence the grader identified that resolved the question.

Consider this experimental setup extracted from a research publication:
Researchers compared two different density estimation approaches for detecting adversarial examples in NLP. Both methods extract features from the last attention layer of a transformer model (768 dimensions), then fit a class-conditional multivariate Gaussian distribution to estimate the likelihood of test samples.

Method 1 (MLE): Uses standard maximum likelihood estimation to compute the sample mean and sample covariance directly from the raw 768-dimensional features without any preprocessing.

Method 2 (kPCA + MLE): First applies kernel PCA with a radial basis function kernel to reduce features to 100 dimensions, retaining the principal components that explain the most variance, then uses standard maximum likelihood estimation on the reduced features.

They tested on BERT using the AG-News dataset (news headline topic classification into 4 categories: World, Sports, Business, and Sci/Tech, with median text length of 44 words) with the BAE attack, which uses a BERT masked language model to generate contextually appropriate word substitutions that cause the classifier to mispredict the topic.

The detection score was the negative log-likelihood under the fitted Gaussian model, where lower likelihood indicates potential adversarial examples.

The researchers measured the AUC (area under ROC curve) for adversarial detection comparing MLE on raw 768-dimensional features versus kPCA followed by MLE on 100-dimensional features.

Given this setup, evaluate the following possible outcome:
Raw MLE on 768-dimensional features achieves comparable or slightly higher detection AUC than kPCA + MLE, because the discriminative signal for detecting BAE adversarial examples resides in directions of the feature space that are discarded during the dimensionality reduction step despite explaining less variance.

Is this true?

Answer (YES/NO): NO